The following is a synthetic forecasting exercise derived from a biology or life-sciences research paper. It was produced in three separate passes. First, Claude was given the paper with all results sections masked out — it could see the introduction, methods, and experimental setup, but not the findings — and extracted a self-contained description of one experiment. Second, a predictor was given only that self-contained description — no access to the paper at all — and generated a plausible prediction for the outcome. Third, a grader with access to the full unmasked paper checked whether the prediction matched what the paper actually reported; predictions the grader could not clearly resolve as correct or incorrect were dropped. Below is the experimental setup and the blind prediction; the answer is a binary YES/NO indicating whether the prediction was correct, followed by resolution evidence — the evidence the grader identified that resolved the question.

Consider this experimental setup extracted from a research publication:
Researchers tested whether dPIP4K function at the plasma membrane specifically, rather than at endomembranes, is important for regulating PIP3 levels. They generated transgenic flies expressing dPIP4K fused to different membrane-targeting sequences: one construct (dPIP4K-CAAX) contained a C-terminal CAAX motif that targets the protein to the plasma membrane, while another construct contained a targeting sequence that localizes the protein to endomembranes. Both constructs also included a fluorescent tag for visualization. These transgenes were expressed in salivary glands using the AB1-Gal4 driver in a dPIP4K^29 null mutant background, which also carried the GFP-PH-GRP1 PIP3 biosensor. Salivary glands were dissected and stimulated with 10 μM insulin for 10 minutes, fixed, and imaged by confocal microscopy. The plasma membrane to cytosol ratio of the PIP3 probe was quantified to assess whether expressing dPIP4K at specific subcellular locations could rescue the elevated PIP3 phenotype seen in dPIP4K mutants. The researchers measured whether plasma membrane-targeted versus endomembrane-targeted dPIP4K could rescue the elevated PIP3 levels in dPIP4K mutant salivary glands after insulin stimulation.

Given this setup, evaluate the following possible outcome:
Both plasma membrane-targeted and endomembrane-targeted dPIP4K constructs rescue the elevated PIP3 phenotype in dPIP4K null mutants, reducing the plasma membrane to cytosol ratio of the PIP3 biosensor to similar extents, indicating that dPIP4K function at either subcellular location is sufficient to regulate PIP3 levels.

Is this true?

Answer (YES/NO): NO